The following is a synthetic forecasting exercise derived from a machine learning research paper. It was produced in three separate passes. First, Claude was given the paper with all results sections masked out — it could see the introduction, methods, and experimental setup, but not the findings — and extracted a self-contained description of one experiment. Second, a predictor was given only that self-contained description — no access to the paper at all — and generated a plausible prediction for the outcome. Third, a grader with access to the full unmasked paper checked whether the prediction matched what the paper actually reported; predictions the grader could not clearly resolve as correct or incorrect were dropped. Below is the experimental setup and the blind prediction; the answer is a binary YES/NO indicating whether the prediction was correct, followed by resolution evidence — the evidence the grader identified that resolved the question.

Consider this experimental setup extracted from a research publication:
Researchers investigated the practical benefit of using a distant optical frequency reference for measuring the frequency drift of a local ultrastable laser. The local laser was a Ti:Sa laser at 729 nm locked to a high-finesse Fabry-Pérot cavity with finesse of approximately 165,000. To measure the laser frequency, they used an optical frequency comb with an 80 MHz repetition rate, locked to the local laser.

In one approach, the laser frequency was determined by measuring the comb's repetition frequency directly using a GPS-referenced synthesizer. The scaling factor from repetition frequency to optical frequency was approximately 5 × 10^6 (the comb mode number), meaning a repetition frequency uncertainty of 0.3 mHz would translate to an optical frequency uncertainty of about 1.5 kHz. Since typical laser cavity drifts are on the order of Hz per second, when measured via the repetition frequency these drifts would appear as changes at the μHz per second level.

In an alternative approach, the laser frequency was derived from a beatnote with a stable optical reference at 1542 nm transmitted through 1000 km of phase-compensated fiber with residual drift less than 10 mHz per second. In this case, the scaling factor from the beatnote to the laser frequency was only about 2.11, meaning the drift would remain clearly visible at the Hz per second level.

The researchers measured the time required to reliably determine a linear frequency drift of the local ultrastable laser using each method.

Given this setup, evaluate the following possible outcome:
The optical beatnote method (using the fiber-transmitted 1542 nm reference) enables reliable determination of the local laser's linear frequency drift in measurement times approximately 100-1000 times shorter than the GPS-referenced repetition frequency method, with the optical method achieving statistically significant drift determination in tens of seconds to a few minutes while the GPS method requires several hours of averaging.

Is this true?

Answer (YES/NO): NO